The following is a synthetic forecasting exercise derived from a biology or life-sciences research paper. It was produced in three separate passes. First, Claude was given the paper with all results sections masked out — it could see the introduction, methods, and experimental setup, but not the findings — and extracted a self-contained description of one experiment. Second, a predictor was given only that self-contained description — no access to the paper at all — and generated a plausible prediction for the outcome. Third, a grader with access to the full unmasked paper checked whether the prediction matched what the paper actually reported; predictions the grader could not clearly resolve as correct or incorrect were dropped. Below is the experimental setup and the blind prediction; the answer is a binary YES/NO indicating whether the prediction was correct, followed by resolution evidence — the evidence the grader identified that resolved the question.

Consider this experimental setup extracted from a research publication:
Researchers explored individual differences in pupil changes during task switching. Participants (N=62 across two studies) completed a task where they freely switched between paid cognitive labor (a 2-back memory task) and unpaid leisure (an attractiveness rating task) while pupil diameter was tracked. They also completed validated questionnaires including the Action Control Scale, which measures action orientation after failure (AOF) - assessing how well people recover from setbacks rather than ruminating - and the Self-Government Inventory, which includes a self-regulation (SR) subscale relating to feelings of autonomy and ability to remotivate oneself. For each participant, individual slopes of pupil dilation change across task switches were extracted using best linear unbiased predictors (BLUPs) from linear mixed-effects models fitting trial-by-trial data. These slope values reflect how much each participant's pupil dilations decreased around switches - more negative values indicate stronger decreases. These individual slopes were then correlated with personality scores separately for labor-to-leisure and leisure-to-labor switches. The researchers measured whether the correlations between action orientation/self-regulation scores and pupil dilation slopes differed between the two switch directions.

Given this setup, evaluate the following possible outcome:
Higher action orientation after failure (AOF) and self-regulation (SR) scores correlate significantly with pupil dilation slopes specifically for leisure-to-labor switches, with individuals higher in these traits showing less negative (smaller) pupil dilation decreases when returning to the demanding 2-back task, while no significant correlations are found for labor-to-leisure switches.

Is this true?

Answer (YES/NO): NO